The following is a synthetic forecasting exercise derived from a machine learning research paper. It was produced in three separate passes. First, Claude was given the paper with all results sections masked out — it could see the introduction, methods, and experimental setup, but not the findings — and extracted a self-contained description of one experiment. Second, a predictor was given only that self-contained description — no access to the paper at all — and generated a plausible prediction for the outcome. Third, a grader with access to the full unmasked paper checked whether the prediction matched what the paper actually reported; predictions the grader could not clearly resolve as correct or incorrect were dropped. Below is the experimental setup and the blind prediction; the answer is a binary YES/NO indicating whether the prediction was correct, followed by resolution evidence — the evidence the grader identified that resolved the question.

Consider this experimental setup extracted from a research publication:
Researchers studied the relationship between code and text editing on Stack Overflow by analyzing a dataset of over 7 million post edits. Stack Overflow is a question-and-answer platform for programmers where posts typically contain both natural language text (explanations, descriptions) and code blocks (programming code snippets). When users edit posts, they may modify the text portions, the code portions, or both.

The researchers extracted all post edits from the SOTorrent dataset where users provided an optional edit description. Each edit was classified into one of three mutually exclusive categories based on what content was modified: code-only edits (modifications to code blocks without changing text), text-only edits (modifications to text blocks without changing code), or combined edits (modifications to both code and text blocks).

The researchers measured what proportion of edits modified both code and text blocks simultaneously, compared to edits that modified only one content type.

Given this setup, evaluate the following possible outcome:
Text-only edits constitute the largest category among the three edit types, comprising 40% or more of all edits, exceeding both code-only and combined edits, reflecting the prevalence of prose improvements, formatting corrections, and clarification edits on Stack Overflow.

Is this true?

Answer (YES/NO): YES